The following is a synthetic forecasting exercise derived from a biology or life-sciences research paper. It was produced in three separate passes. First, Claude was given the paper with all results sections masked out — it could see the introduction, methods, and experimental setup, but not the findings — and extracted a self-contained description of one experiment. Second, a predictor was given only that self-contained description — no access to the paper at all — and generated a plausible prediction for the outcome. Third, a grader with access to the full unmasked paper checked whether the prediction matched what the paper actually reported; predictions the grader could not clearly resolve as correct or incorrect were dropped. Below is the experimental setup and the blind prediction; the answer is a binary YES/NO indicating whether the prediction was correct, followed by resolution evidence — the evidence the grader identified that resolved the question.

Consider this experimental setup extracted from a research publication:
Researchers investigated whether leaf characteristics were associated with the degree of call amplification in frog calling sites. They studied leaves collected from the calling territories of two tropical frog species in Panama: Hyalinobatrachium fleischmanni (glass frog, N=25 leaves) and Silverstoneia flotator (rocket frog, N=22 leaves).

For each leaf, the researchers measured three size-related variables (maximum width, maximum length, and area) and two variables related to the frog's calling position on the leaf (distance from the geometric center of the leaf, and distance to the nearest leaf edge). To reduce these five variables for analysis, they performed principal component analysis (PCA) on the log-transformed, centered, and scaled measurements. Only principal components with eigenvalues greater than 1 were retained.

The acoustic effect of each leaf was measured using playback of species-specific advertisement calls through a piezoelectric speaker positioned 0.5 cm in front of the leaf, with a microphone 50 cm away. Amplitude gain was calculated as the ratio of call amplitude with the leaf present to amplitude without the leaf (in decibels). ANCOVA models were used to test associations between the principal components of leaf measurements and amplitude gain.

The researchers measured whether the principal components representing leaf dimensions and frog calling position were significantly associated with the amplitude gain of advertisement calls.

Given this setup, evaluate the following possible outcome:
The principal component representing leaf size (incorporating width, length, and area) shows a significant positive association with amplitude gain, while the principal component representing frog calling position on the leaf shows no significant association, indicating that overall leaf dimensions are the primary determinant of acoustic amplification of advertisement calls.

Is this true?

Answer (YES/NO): NO